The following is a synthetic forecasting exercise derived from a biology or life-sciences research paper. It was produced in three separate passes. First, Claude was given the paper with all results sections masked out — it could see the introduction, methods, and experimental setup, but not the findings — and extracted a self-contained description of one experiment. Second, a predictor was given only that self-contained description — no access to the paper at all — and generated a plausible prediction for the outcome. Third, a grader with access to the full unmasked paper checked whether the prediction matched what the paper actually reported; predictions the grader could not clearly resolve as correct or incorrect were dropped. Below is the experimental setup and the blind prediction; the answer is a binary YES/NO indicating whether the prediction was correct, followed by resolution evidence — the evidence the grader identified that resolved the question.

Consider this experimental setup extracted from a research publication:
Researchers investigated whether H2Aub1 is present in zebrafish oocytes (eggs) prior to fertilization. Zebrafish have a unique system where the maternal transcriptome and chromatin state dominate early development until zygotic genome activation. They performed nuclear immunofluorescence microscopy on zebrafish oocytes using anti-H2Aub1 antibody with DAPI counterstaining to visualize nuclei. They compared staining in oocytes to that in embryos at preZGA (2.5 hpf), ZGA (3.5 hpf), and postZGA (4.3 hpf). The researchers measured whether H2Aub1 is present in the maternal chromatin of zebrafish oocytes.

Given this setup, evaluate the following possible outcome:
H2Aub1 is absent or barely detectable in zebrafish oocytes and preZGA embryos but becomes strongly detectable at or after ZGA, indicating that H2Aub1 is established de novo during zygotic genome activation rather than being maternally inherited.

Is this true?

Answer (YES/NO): NO